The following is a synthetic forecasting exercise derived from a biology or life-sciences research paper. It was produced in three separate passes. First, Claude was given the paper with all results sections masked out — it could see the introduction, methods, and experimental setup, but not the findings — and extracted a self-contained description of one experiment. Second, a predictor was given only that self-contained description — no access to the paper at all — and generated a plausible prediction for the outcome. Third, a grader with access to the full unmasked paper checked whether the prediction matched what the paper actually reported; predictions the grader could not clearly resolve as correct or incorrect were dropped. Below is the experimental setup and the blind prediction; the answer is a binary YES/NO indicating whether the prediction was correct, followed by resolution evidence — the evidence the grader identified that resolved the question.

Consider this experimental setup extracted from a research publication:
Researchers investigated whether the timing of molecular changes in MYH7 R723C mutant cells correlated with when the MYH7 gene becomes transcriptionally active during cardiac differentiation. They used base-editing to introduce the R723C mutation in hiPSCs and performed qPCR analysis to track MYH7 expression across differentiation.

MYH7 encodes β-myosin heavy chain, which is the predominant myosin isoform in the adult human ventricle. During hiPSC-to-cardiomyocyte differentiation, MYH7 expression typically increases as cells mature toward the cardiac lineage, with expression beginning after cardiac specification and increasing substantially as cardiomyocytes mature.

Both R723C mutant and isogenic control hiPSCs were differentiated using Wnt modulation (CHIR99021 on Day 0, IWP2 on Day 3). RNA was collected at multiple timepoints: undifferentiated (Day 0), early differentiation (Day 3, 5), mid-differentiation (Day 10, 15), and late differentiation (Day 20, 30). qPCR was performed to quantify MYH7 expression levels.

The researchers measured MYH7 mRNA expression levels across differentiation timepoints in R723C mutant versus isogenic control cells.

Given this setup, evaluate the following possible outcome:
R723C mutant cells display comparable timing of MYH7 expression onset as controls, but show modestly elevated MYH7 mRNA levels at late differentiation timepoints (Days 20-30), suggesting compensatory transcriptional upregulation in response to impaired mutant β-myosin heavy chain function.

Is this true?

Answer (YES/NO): NO